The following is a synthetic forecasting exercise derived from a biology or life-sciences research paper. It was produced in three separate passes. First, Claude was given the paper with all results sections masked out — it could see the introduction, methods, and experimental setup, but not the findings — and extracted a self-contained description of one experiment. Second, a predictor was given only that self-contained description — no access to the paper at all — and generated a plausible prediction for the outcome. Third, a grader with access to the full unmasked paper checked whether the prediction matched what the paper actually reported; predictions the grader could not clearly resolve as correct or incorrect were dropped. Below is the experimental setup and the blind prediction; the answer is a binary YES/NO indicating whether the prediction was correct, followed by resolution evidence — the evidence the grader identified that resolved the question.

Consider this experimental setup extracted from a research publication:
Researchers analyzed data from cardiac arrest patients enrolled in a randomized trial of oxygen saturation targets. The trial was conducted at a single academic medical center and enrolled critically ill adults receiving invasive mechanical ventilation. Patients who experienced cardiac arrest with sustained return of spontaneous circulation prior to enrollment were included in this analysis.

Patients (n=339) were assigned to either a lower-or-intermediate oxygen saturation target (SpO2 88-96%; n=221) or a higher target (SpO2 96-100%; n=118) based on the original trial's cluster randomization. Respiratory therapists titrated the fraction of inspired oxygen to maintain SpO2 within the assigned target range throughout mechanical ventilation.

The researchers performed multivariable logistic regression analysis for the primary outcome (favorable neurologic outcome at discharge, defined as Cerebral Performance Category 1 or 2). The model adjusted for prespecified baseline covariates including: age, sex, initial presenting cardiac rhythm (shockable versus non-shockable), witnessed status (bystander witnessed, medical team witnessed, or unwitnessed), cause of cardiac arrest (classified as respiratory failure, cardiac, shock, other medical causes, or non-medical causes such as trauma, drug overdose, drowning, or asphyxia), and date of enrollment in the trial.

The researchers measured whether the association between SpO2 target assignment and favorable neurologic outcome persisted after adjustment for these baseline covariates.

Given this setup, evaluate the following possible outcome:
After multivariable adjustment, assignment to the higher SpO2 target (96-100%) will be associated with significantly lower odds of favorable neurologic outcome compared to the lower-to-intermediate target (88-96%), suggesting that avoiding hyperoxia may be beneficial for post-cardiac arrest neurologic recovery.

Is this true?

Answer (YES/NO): YES